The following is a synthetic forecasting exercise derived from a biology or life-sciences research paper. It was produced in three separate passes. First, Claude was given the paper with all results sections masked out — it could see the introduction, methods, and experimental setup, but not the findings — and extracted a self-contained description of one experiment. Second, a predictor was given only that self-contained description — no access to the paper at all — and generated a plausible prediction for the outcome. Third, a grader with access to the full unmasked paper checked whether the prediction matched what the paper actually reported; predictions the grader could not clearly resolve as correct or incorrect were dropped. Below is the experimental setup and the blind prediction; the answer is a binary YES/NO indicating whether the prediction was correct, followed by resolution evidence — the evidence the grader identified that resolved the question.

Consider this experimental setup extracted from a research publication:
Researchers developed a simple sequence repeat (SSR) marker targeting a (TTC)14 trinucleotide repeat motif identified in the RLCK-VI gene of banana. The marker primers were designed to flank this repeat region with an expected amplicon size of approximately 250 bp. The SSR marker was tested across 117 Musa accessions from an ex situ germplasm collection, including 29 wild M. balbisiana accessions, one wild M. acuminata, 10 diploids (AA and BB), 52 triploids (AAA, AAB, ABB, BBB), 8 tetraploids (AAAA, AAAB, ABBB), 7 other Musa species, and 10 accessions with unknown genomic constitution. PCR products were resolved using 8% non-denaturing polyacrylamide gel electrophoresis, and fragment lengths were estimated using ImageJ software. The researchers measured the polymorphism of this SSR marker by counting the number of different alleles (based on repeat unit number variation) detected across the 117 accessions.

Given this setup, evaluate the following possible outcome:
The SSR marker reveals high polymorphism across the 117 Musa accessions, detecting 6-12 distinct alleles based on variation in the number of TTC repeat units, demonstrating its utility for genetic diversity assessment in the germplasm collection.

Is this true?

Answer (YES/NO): NO